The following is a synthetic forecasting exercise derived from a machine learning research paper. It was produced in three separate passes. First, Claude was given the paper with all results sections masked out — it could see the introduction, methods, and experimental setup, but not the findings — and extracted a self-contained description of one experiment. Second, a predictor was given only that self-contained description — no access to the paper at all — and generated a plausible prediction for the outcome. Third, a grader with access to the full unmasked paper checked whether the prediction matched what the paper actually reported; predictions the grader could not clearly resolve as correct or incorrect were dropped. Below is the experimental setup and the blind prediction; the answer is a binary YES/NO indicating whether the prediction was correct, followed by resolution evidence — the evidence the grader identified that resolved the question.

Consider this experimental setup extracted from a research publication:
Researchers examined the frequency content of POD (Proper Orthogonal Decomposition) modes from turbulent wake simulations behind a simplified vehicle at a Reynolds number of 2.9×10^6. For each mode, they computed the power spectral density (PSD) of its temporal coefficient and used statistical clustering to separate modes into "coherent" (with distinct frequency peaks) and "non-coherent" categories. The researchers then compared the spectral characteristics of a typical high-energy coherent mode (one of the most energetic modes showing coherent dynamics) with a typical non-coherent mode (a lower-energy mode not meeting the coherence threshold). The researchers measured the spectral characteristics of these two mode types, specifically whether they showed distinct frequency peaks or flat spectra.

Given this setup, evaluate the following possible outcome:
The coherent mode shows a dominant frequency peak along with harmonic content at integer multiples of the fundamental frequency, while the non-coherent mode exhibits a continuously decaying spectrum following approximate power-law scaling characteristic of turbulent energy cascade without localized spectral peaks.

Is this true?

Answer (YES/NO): NO